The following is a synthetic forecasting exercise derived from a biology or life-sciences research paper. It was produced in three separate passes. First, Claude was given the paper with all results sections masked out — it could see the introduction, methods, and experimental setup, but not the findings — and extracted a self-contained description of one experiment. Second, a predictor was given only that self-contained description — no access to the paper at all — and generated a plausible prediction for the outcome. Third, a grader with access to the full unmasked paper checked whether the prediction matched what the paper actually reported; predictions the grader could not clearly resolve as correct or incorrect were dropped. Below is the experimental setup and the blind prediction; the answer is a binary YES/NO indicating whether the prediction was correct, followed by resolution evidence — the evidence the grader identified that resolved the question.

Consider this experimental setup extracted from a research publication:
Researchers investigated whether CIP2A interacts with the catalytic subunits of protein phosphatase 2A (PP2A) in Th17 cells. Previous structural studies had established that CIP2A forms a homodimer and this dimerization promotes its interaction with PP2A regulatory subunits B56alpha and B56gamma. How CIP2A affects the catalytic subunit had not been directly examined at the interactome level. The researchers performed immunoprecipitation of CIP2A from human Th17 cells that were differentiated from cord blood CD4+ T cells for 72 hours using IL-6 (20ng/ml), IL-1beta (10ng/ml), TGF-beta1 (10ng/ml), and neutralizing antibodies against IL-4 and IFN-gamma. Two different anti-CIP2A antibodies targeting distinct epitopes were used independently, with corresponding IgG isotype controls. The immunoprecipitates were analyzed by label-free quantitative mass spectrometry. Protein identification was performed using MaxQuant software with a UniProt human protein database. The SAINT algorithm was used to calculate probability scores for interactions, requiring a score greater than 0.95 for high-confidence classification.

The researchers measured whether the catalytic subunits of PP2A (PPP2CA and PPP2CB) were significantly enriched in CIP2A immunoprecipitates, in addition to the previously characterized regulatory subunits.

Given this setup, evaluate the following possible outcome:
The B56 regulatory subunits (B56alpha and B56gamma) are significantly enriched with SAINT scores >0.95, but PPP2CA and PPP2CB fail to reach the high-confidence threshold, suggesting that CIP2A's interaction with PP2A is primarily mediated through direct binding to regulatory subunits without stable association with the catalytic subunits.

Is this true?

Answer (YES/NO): NO